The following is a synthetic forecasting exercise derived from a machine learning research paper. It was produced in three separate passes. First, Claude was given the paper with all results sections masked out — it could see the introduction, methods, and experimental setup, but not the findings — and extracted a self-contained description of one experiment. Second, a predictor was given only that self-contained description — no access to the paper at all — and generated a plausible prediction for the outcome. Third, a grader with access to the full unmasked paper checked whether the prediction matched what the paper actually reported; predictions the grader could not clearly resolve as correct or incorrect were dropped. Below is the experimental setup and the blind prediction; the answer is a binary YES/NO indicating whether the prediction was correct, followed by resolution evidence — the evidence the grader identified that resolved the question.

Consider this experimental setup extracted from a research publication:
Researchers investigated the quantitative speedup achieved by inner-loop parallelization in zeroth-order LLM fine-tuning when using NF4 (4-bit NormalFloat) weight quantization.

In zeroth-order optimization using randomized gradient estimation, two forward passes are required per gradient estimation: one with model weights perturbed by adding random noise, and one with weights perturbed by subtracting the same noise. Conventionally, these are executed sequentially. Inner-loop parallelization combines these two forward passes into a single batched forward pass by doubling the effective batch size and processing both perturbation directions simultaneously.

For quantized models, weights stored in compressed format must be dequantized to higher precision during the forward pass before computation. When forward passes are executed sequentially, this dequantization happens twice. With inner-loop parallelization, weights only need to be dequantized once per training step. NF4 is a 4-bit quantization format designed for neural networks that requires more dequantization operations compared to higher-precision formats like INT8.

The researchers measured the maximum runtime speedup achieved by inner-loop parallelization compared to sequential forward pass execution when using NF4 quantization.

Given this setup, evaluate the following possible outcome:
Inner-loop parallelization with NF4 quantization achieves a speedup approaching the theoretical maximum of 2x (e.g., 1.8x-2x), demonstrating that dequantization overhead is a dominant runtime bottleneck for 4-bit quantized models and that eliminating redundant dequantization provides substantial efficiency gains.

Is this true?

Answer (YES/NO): YES